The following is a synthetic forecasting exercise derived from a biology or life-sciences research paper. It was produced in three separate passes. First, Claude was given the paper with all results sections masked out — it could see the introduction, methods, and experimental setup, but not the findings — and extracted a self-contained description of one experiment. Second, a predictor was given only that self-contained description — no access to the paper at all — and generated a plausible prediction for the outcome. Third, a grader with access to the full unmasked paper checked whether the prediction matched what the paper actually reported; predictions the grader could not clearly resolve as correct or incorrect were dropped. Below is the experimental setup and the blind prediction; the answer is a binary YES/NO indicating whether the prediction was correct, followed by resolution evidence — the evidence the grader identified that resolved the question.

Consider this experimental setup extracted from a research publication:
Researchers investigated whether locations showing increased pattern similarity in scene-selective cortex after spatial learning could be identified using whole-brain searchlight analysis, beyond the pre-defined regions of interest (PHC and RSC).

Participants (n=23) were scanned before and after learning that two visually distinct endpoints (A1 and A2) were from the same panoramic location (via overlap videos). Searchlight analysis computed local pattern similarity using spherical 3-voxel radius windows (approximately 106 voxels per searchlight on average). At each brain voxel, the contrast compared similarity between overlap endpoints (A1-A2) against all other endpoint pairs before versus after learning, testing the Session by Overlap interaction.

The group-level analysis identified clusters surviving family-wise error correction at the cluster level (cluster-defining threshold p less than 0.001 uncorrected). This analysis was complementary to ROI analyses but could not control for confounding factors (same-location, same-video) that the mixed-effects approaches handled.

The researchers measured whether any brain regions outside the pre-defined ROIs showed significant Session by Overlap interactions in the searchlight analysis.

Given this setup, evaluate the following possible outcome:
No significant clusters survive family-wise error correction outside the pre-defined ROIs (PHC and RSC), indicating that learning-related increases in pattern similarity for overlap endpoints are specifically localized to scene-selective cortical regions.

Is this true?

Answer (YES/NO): NO